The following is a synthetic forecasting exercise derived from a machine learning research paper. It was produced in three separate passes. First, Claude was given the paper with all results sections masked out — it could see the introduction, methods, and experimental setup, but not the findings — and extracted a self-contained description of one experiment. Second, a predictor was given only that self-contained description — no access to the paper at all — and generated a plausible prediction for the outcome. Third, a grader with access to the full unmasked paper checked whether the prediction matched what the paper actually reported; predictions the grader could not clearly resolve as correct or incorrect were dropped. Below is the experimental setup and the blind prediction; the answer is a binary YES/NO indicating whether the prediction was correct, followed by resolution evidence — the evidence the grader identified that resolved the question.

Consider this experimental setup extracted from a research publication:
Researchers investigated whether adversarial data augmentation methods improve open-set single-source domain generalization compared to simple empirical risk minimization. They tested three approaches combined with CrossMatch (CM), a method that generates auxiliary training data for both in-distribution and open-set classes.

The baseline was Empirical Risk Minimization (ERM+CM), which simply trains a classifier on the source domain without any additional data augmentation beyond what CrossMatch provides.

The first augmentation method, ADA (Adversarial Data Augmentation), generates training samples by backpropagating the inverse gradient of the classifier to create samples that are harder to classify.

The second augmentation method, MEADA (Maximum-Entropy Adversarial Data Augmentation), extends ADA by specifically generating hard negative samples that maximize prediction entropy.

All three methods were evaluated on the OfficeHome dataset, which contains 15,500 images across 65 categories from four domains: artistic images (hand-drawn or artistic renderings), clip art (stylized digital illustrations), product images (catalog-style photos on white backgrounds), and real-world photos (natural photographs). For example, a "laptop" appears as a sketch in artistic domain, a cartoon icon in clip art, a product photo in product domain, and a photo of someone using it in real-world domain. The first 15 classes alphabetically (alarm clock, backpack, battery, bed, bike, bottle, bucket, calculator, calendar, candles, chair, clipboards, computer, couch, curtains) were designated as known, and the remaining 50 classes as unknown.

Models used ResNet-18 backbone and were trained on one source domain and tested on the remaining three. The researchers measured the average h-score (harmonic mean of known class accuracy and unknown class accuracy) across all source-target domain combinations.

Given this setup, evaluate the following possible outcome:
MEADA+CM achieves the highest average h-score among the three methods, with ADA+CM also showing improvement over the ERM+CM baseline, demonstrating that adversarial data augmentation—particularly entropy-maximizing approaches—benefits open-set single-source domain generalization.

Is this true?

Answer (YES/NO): NO